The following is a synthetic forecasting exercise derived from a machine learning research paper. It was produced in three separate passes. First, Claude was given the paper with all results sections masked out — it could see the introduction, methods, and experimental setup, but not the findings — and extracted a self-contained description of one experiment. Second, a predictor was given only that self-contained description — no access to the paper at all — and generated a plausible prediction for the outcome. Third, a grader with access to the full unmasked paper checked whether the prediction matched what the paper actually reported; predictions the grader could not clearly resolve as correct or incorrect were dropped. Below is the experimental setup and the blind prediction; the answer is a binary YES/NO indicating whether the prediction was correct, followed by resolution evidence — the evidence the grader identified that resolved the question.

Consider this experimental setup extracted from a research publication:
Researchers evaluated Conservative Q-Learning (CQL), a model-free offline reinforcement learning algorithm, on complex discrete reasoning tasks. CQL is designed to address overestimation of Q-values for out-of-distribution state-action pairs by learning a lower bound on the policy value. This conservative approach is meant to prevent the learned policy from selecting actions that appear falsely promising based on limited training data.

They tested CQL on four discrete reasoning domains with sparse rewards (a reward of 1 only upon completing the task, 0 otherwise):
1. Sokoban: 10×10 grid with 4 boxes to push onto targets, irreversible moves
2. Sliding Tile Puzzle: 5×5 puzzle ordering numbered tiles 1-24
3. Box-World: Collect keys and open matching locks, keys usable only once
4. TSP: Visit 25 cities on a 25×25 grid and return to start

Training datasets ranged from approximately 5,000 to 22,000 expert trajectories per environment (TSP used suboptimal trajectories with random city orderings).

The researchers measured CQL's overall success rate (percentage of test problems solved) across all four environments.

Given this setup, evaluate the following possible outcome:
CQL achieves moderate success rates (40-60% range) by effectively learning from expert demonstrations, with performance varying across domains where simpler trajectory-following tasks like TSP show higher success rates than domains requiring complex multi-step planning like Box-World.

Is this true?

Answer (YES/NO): NO